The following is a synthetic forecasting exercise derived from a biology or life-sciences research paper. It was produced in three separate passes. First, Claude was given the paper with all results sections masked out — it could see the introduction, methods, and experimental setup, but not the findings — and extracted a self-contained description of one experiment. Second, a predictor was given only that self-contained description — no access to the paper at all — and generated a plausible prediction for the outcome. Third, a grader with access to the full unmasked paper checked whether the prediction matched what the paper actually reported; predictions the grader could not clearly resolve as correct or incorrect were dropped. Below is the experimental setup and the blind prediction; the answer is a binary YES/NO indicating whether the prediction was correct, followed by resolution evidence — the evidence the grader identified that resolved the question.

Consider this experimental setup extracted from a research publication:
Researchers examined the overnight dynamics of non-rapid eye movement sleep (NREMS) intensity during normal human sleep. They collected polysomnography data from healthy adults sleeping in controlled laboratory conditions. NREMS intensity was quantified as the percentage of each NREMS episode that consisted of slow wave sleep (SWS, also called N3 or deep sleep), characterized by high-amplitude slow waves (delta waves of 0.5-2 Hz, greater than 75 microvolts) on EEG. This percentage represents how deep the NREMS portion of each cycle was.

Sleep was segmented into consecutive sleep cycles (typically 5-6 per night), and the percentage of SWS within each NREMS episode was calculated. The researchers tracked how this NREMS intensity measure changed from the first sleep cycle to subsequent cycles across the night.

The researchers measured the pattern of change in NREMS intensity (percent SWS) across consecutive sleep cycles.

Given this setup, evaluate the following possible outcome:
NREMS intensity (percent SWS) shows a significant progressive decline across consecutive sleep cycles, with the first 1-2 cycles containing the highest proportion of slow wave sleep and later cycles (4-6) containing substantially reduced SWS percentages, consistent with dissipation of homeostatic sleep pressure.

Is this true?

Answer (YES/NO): YES